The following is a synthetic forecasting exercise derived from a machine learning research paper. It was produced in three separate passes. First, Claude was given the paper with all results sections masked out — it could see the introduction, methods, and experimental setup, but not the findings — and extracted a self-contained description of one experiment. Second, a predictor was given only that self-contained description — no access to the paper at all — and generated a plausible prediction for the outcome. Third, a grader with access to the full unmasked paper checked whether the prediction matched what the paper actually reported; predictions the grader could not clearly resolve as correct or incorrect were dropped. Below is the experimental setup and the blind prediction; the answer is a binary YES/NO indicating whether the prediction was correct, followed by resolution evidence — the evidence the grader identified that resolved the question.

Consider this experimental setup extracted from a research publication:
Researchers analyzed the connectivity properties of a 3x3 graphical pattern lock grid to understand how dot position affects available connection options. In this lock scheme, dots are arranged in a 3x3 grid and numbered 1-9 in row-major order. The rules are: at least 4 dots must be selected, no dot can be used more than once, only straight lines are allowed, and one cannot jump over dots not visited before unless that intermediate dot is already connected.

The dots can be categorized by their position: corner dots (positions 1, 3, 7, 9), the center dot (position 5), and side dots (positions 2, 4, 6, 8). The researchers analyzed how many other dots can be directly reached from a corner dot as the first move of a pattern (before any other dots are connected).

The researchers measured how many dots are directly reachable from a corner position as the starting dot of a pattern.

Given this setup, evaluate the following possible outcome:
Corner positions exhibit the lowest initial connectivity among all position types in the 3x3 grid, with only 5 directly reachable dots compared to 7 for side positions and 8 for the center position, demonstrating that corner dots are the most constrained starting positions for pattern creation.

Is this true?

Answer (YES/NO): YES